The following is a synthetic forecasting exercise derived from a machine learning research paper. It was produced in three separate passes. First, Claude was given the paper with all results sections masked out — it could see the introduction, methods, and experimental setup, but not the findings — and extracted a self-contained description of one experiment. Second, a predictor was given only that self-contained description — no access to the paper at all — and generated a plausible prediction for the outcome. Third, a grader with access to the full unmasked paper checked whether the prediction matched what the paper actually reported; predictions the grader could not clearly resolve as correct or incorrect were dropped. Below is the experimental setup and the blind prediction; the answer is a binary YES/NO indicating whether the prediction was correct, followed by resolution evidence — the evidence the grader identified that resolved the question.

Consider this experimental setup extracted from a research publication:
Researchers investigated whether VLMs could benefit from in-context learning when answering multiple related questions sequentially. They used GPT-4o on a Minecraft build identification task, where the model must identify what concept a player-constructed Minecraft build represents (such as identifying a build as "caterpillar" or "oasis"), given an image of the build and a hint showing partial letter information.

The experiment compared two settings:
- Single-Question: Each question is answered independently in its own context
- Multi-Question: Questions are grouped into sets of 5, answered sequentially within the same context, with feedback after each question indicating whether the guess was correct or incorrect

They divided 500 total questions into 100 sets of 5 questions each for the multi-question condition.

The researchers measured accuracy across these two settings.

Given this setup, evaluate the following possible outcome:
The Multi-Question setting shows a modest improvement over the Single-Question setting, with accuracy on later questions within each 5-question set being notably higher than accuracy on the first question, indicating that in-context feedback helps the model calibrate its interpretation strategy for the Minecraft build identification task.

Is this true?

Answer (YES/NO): YES